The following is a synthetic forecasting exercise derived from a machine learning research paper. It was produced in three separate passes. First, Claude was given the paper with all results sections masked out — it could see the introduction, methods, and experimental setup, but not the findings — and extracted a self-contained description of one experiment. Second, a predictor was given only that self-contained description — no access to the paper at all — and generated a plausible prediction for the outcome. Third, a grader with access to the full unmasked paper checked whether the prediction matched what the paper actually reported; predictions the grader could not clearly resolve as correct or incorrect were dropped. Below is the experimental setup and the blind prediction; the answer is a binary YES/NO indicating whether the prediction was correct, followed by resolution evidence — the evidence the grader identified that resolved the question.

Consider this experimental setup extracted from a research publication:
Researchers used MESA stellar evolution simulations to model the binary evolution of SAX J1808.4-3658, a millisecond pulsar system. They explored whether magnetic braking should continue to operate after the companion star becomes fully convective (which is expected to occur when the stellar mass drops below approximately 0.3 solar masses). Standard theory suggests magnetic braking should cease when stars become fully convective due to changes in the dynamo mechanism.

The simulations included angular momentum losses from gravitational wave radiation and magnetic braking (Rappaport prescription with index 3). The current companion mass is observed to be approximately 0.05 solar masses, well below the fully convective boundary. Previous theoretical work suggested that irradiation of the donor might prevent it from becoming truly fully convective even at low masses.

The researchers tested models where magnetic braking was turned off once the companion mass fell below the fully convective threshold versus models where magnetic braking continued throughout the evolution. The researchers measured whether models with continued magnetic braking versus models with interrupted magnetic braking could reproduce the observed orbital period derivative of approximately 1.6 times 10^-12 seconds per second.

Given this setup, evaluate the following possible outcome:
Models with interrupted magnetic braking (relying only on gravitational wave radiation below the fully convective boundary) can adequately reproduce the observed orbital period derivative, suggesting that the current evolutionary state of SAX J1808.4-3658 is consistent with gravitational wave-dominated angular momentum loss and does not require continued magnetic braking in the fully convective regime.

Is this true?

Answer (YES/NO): NO